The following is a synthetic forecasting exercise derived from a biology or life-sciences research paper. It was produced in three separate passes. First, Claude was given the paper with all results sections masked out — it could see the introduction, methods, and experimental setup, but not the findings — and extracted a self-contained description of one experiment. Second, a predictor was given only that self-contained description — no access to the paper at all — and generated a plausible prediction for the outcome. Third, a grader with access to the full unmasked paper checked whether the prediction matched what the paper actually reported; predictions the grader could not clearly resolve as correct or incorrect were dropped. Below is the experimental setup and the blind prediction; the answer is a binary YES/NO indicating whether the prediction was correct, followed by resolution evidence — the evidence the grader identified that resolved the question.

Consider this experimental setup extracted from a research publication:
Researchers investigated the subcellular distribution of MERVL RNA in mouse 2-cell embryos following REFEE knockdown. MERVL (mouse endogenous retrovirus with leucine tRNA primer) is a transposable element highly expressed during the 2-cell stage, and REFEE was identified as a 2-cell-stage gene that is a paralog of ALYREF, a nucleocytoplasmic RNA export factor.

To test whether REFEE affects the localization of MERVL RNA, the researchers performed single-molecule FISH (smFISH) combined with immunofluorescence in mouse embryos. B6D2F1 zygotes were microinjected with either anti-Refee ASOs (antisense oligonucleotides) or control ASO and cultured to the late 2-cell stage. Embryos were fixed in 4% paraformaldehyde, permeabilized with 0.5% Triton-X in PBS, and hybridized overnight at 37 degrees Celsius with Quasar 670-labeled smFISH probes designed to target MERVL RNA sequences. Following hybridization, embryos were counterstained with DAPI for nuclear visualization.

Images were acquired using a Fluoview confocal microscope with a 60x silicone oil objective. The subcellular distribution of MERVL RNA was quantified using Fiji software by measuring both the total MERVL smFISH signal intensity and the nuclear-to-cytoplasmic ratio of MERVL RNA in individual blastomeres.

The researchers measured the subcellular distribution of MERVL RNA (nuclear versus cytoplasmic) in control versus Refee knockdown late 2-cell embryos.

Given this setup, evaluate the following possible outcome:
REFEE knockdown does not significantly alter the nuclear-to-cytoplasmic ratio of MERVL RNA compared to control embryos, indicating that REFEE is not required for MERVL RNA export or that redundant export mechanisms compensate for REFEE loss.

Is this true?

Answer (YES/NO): NO